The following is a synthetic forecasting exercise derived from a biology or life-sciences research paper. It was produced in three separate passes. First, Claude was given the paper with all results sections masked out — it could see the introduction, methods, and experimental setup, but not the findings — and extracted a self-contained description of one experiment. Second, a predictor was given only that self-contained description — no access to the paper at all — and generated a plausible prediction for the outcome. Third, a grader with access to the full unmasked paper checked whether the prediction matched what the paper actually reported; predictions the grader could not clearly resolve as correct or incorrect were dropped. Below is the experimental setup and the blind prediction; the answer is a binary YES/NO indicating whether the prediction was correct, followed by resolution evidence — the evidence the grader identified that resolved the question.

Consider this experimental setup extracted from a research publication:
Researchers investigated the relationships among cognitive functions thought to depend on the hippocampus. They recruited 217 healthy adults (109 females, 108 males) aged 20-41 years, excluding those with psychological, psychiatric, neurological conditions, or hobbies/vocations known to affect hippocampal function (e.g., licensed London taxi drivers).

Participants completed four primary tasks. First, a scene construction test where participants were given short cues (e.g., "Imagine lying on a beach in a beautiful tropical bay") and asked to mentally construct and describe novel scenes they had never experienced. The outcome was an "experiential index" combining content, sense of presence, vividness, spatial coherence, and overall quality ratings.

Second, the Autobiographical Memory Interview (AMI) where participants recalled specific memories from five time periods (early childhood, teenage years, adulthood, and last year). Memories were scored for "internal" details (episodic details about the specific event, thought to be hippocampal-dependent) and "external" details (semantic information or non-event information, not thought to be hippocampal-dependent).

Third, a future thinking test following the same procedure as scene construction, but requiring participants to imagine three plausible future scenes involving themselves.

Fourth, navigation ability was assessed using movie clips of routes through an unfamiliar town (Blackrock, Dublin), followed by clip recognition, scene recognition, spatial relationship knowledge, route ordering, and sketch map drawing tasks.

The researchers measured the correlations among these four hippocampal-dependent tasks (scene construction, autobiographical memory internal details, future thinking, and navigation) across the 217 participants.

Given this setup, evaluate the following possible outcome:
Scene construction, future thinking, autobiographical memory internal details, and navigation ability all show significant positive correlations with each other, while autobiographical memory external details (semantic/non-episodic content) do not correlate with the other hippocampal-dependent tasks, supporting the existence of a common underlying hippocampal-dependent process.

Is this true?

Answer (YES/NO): NO